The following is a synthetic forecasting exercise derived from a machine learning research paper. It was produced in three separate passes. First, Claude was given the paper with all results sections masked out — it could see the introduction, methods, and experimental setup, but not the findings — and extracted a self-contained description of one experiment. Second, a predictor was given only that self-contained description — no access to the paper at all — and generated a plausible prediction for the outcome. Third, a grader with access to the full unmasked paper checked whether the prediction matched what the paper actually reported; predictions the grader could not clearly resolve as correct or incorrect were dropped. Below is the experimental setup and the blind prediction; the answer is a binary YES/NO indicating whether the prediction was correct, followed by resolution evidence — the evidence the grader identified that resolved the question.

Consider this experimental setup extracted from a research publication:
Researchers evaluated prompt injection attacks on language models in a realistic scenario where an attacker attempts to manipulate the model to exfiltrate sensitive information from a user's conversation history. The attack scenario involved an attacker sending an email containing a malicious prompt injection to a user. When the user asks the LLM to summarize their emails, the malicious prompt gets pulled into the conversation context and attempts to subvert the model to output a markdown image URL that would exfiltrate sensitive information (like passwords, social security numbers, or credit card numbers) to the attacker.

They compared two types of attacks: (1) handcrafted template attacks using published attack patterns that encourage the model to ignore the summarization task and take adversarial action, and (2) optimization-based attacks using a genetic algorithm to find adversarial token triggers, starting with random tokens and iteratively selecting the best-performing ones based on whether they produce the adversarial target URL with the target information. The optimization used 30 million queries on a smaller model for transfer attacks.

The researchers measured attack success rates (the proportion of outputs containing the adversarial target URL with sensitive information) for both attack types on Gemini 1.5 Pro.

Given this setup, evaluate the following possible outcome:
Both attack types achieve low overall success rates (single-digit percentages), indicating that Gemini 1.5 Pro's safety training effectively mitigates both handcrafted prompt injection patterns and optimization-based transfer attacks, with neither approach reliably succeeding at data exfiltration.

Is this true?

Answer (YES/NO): NO